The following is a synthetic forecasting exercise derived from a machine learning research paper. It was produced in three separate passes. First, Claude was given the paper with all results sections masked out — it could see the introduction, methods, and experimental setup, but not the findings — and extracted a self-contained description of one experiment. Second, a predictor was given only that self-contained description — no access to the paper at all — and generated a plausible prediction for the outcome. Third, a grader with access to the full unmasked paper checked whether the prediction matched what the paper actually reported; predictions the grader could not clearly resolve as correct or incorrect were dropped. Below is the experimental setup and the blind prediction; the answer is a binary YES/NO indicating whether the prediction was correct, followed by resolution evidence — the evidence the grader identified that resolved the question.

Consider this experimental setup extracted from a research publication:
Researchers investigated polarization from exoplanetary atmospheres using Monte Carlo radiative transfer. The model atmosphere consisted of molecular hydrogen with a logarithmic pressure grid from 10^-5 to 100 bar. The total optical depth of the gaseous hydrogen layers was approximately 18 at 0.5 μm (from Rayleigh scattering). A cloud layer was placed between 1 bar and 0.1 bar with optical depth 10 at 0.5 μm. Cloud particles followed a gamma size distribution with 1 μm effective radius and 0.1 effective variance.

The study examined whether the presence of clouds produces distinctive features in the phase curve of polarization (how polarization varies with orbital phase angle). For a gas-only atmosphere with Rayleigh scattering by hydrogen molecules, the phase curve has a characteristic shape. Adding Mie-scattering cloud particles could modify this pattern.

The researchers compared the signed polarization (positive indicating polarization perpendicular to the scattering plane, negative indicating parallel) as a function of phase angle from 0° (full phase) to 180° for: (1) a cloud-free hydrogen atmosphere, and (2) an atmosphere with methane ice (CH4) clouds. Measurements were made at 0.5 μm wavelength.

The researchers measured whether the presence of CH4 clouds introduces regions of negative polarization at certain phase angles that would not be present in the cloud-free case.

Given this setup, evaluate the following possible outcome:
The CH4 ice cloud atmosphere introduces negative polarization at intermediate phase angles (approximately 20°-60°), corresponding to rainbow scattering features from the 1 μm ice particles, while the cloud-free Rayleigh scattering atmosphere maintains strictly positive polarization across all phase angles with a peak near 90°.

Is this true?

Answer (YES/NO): NO